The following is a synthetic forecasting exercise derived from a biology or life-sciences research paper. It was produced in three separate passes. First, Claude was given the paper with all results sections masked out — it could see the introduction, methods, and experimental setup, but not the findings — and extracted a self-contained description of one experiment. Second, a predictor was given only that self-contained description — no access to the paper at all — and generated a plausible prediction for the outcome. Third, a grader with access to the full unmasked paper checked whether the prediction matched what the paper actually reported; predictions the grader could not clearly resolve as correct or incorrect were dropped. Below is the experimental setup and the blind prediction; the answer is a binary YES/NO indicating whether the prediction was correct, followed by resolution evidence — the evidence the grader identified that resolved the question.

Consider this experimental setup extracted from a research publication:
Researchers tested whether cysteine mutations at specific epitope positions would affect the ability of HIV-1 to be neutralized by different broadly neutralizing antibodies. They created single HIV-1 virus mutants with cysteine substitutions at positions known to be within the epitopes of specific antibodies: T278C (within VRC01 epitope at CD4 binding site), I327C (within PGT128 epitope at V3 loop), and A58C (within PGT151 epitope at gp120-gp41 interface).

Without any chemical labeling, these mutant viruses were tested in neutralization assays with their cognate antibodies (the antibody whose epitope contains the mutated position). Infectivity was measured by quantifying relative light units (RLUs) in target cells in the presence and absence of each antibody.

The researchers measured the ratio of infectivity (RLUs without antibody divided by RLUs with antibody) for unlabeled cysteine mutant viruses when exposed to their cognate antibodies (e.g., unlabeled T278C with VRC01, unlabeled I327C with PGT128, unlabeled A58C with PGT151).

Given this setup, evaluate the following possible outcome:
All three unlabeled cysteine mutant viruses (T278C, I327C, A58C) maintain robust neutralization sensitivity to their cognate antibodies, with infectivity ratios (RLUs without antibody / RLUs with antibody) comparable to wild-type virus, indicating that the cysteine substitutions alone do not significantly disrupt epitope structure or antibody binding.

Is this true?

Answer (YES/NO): YES